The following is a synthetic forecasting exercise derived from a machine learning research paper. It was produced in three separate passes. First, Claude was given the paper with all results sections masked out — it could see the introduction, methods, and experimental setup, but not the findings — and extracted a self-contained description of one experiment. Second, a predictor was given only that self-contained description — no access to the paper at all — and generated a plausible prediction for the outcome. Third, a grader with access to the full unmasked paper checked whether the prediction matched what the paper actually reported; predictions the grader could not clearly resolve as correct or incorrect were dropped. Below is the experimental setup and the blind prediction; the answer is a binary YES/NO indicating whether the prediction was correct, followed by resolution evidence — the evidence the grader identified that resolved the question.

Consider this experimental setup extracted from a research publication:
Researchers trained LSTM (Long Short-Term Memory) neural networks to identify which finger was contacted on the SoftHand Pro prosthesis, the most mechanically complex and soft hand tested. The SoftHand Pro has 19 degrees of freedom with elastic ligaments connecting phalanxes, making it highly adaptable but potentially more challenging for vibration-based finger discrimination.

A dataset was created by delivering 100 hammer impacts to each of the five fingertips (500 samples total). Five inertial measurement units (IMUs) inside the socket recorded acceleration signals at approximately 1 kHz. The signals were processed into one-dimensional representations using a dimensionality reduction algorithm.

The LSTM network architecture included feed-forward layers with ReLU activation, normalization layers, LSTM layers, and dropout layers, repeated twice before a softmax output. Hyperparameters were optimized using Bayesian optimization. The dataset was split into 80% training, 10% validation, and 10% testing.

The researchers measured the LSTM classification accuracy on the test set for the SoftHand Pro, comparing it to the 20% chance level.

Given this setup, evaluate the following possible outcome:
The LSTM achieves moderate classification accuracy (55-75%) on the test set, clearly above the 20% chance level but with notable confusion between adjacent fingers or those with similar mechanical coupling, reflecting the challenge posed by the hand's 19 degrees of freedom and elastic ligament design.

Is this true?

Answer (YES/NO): NO